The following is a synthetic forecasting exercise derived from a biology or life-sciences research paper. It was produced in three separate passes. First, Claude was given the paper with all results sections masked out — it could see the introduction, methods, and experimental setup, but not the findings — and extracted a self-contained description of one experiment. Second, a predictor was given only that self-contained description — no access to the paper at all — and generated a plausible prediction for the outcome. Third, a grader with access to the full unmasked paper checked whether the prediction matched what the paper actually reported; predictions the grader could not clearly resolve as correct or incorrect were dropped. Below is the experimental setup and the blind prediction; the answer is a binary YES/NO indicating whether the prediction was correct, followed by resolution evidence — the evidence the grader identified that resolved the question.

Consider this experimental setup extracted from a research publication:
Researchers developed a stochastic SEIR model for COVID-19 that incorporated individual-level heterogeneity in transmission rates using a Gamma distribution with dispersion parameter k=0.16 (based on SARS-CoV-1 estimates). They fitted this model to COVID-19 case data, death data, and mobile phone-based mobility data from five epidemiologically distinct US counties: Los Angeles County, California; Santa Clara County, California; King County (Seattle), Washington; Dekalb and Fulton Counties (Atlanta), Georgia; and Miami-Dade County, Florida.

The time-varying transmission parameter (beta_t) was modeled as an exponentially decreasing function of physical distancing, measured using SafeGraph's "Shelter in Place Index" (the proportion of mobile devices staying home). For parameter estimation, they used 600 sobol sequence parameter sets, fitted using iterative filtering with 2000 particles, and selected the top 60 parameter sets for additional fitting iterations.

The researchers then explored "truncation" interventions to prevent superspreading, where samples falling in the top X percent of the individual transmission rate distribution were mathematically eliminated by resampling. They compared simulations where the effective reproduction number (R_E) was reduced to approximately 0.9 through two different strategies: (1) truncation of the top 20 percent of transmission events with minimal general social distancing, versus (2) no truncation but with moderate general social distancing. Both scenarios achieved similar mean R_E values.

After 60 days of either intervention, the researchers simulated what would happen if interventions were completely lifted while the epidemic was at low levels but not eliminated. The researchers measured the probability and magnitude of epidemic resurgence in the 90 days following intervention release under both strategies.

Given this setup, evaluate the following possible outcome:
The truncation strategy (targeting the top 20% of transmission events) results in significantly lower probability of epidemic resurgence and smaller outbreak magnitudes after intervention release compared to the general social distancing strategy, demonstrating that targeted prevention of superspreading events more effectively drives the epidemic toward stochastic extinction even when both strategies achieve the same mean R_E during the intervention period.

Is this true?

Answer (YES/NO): NO